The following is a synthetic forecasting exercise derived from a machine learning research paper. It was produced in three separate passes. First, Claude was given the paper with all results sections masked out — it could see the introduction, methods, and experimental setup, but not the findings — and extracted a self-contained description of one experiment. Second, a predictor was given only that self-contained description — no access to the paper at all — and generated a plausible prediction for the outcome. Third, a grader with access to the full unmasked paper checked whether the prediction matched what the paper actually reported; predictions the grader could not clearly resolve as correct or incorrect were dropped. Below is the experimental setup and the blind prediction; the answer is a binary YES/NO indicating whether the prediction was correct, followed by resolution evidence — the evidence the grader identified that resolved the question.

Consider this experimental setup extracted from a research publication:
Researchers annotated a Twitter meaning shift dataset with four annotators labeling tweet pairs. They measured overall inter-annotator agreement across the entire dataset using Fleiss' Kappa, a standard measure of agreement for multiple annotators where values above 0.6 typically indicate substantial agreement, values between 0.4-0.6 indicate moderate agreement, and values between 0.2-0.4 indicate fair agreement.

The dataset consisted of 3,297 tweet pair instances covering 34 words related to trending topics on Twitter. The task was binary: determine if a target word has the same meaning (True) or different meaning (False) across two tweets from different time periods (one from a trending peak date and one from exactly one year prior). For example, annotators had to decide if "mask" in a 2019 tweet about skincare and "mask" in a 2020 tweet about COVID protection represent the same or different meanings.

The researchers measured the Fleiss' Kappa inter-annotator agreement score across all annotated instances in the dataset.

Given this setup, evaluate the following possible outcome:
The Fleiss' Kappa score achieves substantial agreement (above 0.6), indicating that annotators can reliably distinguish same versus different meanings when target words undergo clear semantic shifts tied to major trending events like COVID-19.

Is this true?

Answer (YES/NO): NO